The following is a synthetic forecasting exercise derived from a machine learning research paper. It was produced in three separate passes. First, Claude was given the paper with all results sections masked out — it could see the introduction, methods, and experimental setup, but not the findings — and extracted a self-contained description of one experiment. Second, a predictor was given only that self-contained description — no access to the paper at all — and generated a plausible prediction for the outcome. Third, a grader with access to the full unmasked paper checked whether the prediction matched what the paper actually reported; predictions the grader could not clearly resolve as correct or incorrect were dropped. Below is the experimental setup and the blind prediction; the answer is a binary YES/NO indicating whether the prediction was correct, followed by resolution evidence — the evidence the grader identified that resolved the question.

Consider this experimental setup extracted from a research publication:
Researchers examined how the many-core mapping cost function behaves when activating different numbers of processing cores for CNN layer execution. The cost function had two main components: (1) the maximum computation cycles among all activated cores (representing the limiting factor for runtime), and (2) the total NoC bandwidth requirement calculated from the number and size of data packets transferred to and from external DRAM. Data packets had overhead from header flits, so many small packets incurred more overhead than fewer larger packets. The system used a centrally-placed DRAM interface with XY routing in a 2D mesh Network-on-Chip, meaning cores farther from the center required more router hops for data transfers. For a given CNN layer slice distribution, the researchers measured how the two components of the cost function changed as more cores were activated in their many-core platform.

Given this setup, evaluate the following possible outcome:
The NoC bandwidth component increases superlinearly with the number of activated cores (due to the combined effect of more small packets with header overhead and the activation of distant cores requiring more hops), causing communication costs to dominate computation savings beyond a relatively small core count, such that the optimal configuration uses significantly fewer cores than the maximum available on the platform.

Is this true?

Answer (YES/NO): NO